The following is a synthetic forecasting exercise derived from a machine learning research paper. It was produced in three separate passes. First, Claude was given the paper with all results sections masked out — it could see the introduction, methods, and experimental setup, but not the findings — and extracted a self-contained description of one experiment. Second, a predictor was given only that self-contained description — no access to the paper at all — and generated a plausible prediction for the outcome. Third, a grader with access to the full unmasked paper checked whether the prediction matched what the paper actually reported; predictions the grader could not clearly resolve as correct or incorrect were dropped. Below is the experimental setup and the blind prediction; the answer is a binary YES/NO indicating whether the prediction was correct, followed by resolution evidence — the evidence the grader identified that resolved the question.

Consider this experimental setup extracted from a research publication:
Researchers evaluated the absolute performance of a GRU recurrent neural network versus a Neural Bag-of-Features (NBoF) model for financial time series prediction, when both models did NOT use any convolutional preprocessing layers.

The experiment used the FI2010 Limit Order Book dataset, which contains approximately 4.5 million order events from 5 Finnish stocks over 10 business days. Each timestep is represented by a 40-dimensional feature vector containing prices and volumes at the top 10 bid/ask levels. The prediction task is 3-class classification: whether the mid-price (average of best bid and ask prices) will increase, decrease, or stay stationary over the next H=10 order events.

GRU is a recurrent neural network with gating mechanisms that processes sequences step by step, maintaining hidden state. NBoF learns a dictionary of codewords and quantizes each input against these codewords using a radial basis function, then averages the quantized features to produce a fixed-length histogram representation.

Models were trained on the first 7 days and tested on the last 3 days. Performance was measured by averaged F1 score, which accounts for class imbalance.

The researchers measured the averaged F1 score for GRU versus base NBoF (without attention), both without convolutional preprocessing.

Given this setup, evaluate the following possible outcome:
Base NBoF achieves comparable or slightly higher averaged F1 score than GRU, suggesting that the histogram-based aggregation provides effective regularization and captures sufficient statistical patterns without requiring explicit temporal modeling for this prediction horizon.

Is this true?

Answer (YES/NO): NO